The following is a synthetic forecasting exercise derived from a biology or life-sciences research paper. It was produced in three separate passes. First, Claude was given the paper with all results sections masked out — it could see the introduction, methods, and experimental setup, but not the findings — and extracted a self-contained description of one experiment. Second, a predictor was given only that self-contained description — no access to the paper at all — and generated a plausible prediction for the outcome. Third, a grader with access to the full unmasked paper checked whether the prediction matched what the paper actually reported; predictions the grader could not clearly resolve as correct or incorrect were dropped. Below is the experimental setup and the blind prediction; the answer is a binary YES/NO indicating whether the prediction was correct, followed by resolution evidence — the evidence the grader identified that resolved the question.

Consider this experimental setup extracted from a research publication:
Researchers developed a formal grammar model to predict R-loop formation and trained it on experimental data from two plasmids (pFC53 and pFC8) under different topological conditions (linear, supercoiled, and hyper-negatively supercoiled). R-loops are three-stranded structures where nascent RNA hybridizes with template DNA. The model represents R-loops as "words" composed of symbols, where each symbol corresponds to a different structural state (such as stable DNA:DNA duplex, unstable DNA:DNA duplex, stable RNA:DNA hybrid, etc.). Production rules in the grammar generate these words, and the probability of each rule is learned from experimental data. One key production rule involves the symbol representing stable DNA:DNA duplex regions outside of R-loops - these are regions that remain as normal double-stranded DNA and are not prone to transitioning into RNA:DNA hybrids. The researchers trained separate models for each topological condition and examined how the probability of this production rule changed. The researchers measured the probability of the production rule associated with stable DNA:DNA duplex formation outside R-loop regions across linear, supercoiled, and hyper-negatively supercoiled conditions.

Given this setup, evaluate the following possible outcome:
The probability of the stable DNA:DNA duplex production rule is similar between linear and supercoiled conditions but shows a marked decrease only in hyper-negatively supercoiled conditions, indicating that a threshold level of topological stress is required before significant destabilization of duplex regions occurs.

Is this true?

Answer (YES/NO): NO